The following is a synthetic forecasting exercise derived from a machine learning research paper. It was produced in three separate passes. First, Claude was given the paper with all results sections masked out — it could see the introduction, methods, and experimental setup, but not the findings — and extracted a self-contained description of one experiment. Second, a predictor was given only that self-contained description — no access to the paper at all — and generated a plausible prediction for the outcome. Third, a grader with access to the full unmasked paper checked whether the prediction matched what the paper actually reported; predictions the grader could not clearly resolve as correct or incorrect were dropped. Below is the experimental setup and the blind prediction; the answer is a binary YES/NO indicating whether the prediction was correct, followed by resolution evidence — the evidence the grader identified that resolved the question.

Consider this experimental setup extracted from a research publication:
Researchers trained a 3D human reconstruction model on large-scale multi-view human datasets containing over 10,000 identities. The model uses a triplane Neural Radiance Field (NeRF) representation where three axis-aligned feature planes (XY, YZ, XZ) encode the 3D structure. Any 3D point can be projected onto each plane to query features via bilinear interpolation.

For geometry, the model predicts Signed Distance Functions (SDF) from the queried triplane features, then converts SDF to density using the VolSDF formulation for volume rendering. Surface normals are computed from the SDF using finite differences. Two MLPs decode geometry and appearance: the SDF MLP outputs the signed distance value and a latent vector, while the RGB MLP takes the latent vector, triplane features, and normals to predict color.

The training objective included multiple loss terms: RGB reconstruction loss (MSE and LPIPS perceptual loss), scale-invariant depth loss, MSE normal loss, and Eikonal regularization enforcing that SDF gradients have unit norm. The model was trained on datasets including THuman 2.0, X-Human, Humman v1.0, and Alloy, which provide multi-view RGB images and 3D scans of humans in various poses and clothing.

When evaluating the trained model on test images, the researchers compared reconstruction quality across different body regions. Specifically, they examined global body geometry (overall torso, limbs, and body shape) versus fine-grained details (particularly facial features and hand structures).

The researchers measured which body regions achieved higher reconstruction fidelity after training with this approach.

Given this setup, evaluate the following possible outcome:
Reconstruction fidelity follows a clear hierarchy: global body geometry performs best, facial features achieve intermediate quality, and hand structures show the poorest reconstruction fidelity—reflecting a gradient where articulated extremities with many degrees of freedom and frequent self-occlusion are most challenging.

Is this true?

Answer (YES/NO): NO